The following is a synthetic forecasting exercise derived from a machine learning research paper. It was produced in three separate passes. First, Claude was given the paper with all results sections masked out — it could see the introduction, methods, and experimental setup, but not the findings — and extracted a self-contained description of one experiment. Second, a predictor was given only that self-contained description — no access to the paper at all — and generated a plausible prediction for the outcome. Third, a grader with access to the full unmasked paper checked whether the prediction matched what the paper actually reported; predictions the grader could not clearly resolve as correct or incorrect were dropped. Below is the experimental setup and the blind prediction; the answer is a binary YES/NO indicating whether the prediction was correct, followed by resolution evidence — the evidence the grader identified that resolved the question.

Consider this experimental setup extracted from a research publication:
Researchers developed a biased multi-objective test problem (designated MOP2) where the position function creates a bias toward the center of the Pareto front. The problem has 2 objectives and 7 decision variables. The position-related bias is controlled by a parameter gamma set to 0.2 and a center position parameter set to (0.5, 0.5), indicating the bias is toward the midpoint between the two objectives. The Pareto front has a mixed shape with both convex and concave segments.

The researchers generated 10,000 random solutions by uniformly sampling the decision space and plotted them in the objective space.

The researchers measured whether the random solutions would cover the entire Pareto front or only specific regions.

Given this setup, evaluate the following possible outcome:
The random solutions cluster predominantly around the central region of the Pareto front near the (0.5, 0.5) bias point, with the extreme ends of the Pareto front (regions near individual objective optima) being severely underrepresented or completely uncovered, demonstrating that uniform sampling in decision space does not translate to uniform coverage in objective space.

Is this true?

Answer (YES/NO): YES